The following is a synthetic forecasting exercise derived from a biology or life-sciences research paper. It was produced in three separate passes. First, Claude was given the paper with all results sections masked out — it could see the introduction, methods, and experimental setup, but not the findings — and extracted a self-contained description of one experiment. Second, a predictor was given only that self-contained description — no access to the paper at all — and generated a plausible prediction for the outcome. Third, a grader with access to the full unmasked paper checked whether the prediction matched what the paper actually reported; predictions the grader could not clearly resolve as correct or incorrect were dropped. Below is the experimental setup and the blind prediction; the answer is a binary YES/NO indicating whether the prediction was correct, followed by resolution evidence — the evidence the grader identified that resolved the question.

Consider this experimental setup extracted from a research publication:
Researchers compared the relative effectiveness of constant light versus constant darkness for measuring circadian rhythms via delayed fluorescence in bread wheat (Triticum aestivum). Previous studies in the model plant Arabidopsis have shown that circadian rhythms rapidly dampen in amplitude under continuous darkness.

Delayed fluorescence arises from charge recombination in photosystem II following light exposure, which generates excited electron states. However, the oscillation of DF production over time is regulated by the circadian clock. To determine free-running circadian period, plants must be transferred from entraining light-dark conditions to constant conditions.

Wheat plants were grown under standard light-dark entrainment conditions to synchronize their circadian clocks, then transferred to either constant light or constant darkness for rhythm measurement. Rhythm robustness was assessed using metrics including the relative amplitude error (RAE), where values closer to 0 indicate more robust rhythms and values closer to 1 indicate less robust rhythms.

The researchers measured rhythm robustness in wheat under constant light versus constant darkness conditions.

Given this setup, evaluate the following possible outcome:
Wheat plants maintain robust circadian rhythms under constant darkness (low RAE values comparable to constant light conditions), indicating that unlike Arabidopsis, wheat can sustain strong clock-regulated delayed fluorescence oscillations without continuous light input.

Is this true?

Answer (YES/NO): NO